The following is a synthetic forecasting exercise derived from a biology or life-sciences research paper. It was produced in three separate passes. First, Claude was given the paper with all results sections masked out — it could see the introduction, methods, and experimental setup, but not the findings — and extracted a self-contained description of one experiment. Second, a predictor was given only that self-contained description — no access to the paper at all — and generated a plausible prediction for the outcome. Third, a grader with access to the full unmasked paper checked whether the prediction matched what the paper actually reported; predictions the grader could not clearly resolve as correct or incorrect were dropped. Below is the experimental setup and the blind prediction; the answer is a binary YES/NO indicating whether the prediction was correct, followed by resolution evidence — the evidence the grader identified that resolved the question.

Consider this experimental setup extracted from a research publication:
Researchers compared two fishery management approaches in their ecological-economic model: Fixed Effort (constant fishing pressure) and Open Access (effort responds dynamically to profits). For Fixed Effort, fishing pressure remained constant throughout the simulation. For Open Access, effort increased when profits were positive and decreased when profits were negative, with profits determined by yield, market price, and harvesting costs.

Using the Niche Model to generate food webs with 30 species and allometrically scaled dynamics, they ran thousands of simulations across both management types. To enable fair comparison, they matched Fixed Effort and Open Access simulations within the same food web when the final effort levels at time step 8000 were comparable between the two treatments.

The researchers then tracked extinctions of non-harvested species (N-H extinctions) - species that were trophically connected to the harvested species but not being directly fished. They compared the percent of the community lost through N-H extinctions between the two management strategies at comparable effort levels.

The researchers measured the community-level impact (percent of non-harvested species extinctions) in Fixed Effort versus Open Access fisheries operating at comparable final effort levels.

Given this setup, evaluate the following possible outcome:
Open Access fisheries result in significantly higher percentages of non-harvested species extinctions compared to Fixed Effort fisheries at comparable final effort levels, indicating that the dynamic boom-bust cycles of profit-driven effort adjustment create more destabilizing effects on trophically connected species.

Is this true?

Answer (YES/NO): YES